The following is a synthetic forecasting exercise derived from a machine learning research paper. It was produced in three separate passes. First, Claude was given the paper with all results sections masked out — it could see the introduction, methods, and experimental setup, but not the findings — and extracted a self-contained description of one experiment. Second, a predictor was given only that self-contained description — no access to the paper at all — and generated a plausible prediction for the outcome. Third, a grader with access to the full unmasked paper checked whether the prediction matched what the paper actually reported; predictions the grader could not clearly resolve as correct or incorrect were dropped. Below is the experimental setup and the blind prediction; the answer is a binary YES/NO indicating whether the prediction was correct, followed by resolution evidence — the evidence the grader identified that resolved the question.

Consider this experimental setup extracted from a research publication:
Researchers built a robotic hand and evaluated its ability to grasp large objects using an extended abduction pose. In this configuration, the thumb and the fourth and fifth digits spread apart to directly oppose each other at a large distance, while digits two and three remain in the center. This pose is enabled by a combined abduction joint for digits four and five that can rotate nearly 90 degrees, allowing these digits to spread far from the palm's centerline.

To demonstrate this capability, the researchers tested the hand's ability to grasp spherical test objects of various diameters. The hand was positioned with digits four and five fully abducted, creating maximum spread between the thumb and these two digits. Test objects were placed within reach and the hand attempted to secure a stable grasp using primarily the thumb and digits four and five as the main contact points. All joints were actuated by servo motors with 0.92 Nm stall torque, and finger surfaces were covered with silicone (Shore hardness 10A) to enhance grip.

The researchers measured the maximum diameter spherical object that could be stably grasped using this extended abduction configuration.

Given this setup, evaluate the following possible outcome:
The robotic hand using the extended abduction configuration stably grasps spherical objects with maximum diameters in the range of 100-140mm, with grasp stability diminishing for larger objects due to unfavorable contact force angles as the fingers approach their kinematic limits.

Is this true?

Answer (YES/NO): NO